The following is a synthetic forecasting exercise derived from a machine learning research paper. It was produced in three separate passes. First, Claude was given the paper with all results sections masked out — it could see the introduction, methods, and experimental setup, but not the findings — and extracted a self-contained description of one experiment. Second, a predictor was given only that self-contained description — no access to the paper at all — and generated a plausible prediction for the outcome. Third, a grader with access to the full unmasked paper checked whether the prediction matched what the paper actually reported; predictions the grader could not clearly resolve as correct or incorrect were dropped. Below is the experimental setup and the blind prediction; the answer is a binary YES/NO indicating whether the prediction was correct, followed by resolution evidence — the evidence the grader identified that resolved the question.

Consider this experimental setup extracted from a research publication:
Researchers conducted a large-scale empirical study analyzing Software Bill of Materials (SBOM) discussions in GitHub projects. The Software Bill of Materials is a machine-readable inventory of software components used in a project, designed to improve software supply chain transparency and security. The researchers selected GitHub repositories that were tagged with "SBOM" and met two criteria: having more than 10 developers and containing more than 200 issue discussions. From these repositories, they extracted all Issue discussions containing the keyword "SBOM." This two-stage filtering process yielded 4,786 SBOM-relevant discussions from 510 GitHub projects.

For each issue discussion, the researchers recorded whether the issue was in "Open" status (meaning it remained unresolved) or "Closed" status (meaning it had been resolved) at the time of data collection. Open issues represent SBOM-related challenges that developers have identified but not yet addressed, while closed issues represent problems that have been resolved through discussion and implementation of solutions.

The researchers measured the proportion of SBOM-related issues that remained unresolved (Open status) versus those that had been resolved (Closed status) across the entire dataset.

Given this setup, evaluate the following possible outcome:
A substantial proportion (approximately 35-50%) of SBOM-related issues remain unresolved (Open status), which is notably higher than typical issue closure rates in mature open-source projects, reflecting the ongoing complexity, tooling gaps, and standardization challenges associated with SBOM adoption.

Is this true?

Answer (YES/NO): NO